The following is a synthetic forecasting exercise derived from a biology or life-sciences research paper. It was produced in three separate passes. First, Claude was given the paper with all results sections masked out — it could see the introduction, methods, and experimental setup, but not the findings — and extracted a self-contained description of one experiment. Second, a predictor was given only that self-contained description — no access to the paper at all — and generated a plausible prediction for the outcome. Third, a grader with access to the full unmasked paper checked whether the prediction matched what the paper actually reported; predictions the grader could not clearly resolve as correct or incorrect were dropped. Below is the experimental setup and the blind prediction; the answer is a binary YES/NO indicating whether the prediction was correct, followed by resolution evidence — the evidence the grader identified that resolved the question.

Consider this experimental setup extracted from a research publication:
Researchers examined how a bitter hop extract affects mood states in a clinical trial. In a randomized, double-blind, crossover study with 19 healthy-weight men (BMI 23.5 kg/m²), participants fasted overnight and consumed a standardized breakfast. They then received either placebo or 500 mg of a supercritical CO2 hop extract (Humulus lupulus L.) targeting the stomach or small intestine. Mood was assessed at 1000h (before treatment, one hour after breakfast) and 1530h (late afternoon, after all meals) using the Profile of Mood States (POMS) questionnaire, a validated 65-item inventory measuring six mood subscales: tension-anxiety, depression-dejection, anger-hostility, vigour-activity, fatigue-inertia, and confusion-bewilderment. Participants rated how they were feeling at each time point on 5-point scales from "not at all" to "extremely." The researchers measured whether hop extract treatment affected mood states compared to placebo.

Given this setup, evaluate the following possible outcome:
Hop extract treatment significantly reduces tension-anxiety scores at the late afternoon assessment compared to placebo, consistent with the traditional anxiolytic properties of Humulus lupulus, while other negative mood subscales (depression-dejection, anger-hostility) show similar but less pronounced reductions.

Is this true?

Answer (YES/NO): NO